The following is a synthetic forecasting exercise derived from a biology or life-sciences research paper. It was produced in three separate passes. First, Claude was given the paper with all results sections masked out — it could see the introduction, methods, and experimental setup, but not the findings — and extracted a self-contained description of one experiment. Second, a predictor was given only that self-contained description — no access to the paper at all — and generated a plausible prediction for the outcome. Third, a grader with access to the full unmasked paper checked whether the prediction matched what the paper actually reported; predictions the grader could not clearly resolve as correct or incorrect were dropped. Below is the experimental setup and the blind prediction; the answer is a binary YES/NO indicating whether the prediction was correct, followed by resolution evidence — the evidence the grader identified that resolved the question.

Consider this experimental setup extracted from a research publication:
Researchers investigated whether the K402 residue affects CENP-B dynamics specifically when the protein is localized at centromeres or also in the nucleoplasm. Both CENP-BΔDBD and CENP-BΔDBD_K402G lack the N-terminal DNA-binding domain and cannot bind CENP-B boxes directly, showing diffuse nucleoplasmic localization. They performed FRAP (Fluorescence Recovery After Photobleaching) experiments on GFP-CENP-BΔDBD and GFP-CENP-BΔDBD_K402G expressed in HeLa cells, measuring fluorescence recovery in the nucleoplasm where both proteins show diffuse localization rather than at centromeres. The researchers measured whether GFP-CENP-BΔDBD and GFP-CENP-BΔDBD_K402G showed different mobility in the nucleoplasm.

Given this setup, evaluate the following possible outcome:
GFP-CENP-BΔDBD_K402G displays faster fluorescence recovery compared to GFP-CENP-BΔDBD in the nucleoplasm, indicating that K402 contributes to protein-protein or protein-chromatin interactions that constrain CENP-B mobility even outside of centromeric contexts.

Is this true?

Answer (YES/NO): NO